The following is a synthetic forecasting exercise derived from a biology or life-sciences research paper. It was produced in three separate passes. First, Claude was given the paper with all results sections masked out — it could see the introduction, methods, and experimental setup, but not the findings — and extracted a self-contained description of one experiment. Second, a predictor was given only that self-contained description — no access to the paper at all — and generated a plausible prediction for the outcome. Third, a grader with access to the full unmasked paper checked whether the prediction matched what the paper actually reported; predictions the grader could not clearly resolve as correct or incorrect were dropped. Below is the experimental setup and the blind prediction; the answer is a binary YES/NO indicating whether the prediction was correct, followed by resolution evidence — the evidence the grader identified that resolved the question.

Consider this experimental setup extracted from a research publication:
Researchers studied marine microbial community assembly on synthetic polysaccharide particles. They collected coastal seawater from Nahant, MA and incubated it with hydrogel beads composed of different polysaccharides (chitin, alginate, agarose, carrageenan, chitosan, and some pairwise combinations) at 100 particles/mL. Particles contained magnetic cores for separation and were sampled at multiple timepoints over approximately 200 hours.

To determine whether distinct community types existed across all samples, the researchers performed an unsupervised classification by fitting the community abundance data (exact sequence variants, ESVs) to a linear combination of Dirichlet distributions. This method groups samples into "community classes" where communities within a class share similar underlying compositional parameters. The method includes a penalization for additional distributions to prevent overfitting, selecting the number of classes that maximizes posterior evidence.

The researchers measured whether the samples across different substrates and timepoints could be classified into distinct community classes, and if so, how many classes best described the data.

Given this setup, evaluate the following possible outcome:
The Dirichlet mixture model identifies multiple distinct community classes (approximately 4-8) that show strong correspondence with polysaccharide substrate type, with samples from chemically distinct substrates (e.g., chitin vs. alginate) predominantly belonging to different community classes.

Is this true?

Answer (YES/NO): NO